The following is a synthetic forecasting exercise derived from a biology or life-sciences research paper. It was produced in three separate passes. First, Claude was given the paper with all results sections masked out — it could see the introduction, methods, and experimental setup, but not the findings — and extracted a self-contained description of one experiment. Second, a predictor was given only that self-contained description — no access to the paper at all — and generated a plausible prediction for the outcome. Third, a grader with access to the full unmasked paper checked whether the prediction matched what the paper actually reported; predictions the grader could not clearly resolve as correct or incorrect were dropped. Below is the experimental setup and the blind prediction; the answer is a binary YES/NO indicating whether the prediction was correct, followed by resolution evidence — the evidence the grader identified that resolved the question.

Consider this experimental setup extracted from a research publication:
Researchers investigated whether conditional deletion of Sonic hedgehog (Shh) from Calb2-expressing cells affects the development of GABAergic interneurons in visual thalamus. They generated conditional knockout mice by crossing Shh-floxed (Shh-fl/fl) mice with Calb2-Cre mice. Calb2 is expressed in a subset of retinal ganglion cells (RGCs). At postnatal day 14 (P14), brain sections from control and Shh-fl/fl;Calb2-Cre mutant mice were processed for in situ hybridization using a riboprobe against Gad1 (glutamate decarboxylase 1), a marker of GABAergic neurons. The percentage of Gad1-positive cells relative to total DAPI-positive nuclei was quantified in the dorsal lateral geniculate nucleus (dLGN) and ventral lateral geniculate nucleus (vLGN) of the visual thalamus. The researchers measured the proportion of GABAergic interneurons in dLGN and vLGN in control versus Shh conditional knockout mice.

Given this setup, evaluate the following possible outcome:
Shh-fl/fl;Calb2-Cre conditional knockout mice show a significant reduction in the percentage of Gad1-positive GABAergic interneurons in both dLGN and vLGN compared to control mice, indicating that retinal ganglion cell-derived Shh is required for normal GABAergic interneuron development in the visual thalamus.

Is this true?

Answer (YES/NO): YES